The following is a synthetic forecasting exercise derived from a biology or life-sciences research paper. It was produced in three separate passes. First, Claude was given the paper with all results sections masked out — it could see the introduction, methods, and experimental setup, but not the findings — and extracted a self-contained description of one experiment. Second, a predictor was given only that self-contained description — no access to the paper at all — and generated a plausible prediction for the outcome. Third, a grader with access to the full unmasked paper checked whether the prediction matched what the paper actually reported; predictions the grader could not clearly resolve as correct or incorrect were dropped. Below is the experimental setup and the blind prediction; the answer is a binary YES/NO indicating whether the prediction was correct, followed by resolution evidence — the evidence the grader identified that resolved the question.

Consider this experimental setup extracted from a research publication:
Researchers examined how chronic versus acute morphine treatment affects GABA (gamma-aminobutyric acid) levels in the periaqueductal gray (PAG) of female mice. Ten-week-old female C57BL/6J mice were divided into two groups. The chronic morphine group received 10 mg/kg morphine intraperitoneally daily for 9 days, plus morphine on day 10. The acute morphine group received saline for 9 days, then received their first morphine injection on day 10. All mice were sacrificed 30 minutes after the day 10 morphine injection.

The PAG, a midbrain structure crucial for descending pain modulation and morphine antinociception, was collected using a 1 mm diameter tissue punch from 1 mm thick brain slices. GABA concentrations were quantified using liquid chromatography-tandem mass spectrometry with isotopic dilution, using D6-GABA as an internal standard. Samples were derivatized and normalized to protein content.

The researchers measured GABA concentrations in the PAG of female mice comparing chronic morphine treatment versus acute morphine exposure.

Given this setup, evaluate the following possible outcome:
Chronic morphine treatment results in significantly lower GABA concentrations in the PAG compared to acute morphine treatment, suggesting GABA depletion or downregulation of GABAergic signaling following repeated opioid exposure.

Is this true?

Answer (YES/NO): NO